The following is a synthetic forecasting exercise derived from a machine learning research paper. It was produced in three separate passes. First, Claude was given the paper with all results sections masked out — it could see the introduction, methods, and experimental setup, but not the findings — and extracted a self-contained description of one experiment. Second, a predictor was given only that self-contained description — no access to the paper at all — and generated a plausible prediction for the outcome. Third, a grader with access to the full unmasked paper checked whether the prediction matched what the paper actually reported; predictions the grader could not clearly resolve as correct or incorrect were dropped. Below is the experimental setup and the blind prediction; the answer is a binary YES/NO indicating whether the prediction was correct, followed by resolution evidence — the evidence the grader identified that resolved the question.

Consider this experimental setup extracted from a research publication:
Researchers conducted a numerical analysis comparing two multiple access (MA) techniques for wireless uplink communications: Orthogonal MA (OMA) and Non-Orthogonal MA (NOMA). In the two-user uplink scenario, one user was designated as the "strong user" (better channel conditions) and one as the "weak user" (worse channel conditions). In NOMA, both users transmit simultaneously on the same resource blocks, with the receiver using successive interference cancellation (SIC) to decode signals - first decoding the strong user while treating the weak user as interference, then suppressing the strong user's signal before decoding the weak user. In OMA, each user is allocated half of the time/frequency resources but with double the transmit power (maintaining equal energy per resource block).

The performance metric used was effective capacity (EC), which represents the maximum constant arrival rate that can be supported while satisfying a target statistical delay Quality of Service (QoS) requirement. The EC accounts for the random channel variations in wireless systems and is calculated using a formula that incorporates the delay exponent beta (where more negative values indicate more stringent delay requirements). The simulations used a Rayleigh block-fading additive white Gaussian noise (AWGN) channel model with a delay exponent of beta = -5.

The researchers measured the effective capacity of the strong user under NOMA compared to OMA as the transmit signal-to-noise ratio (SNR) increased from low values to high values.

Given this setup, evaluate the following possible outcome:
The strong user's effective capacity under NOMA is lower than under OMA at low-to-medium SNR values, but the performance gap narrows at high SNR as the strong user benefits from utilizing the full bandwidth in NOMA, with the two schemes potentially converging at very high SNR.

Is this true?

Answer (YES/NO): NO